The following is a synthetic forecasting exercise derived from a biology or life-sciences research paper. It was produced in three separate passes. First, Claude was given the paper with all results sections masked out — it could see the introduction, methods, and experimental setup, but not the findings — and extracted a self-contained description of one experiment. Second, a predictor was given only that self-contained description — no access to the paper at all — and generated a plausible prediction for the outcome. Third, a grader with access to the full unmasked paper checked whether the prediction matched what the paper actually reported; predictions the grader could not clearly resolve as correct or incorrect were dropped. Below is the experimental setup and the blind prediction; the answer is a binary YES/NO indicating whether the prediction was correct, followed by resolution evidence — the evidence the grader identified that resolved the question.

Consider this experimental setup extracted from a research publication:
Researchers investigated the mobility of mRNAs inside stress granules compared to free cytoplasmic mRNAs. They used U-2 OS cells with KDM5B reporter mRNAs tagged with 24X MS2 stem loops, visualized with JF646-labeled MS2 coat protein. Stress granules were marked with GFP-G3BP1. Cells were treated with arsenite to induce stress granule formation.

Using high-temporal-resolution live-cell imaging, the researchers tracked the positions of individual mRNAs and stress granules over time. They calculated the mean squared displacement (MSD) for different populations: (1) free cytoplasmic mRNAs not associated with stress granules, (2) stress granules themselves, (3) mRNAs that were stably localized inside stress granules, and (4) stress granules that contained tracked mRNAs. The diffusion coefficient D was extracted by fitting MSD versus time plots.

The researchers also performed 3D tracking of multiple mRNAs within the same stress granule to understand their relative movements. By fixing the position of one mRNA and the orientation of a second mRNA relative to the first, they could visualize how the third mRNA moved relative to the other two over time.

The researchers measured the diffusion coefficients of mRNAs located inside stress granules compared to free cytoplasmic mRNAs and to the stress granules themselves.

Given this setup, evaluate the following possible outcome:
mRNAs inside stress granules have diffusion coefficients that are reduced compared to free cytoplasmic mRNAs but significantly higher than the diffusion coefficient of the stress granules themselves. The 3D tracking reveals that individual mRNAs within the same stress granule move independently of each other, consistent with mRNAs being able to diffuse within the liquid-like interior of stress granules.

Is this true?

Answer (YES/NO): NO